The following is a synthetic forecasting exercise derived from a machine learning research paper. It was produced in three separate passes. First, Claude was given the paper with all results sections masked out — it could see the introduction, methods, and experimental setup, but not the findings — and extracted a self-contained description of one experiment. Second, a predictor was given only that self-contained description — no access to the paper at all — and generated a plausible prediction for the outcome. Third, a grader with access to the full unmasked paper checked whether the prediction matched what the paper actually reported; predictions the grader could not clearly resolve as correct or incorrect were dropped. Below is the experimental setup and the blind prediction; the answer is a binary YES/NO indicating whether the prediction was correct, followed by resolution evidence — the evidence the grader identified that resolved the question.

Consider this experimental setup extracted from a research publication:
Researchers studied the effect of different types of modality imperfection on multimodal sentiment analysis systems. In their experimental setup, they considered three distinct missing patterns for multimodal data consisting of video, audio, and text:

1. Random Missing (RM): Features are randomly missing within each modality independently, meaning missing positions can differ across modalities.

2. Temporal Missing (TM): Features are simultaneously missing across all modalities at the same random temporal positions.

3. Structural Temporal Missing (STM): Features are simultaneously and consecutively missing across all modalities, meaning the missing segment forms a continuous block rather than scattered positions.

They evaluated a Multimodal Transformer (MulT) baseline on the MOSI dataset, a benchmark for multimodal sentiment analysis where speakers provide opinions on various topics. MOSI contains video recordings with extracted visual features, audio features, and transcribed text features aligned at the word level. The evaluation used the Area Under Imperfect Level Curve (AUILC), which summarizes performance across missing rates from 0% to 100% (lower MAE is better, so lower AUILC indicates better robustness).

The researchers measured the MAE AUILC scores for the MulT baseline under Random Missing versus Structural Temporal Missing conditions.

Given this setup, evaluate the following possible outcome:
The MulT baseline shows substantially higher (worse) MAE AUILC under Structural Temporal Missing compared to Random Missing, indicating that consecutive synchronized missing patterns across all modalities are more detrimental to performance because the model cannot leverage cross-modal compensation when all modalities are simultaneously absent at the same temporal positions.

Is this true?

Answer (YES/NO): YES